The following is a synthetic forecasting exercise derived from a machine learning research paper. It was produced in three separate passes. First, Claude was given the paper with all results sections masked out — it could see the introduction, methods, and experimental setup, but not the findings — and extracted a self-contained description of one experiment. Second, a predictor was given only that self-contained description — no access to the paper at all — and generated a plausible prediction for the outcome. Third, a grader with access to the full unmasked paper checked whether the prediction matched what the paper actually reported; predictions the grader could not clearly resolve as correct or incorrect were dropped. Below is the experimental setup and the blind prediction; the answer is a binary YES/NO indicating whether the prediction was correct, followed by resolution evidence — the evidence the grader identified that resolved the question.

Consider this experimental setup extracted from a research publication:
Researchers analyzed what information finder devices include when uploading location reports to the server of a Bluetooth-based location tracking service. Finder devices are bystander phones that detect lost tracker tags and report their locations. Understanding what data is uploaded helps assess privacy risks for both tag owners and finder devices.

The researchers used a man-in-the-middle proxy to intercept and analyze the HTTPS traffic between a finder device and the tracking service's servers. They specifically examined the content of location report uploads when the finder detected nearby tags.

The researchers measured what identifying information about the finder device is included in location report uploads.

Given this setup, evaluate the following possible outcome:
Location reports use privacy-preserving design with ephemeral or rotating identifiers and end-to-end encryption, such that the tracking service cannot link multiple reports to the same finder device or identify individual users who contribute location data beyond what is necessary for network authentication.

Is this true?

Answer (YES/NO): NO